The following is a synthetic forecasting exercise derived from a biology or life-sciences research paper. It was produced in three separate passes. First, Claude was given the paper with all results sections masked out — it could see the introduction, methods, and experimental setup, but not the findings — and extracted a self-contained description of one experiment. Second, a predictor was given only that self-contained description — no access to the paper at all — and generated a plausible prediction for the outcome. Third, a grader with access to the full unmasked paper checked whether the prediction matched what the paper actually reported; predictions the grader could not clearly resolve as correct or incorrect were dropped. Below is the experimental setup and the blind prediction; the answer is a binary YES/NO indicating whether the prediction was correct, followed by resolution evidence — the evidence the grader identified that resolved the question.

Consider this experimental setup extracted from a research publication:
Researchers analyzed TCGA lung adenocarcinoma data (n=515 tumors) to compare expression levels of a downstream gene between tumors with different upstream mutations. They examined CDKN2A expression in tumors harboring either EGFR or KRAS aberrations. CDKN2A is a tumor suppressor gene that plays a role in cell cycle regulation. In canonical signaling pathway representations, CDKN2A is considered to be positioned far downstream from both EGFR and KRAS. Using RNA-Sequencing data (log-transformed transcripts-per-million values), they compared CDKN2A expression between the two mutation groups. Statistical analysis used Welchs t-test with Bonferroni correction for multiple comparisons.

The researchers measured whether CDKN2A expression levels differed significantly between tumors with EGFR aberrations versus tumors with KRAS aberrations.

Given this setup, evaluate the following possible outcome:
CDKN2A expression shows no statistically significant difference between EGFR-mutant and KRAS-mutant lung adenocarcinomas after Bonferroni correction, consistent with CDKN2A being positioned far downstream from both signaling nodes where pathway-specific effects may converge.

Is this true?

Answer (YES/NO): YES